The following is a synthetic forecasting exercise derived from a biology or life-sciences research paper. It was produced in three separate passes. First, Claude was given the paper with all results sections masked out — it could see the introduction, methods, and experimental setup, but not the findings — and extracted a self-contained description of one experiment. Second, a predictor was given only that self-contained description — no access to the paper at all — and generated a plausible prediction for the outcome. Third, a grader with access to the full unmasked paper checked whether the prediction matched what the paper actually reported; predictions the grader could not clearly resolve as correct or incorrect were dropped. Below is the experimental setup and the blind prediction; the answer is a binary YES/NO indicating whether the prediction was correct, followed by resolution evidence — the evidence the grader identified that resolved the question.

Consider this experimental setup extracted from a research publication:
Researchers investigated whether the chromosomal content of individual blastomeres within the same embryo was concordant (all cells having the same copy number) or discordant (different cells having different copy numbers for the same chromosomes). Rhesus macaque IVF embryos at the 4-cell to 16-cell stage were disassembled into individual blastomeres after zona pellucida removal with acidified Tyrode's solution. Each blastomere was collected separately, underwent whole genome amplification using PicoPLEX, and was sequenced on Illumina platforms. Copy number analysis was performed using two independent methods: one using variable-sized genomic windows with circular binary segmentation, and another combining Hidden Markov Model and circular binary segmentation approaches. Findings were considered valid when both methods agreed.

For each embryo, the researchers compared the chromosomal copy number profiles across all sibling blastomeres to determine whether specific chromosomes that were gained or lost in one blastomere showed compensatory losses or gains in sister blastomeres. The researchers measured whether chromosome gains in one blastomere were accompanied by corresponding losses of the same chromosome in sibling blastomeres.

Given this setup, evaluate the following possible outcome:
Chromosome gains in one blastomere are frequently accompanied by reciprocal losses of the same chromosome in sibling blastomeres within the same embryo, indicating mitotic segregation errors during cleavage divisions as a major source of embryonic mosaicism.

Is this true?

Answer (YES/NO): NO